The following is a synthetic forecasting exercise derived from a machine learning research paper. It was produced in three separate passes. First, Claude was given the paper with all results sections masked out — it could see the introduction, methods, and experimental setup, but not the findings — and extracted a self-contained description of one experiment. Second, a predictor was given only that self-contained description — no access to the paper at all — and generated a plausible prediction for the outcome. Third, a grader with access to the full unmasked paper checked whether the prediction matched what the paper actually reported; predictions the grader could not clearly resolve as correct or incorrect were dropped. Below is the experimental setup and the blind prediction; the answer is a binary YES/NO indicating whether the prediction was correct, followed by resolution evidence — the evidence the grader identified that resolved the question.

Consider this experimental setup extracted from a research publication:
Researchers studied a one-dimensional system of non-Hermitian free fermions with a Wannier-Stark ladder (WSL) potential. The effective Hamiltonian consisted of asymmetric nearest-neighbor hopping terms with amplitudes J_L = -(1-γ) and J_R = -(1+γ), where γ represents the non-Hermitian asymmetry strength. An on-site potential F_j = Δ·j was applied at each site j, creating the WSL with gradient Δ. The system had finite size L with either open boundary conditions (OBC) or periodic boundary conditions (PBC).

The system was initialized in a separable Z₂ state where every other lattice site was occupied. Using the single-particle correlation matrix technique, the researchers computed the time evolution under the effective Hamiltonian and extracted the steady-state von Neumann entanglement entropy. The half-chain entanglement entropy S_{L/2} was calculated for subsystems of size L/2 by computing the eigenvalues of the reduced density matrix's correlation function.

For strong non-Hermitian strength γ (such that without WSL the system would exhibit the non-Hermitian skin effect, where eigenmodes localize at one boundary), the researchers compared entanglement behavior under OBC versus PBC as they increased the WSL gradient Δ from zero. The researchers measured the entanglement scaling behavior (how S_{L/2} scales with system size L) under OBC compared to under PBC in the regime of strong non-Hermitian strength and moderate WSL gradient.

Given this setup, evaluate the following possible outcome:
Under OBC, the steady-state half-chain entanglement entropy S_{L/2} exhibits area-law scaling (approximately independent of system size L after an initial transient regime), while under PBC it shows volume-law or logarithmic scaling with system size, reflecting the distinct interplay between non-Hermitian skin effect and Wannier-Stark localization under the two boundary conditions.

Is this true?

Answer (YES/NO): NO